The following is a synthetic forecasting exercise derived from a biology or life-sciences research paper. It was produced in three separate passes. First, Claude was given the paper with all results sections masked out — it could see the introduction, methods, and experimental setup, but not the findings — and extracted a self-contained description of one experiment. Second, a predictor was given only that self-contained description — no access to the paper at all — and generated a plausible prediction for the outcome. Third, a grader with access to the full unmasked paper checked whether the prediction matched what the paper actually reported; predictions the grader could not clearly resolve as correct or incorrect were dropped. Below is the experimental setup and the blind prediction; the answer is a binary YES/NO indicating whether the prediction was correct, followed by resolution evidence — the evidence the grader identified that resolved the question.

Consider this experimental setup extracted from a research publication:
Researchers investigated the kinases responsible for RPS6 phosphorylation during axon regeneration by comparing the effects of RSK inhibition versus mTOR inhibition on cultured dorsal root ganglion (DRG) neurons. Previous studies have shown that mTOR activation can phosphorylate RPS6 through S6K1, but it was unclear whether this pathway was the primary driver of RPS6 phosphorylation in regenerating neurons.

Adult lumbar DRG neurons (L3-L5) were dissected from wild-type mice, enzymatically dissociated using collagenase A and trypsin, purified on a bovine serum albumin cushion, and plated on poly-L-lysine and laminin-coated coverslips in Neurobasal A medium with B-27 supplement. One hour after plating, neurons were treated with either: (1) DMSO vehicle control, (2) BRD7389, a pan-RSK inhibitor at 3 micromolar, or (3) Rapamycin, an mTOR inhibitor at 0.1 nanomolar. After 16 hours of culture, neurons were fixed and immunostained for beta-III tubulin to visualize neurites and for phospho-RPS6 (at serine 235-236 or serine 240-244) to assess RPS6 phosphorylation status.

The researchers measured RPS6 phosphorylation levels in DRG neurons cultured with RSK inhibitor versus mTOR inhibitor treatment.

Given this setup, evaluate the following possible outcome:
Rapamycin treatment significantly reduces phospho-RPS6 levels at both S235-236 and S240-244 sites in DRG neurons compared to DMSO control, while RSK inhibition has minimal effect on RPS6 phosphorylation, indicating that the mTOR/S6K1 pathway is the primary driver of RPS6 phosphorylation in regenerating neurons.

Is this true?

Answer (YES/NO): NO